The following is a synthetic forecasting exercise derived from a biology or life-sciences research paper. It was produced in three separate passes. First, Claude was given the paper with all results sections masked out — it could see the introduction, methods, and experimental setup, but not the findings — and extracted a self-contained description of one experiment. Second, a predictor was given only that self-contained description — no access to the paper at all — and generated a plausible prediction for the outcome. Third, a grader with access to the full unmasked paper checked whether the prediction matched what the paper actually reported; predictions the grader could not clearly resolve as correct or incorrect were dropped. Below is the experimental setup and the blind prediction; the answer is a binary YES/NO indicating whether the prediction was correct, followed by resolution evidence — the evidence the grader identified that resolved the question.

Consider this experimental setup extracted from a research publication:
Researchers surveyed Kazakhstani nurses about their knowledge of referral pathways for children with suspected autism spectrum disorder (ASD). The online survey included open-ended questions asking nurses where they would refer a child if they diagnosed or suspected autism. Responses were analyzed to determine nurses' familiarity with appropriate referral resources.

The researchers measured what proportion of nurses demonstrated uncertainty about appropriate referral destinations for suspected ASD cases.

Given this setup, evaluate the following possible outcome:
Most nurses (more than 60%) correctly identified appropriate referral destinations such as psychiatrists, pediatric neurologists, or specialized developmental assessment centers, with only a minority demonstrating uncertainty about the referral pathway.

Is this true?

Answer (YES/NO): NO